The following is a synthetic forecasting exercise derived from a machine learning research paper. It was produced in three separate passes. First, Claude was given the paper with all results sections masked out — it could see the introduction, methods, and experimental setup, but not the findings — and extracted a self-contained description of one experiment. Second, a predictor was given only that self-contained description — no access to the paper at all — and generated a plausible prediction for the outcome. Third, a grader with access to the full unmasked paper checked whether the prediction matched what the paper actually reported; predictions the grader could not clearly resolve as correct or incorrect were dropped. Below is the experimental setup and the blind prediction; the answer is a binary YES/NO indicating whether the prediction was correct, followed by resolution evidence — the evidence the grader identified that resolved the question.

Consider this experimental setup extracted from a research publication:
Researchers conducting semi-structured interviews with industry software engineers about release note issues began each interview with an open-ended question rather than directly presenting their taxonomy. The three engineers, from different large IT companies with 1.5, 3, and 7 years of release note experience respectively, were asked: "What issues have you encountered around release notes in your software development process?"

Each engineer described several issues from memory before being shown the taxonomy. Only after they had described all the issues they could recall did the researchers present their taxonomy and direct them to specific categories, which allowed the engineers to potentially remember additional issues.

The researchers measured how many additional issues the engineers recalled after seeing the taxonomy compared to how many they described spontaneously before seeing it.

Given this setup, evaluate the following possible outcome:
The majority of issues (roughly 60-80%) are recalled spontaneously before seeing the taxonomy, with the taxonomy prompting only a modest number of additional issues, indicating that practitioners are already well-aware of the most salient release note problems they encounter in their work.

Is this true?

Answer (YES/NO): YES